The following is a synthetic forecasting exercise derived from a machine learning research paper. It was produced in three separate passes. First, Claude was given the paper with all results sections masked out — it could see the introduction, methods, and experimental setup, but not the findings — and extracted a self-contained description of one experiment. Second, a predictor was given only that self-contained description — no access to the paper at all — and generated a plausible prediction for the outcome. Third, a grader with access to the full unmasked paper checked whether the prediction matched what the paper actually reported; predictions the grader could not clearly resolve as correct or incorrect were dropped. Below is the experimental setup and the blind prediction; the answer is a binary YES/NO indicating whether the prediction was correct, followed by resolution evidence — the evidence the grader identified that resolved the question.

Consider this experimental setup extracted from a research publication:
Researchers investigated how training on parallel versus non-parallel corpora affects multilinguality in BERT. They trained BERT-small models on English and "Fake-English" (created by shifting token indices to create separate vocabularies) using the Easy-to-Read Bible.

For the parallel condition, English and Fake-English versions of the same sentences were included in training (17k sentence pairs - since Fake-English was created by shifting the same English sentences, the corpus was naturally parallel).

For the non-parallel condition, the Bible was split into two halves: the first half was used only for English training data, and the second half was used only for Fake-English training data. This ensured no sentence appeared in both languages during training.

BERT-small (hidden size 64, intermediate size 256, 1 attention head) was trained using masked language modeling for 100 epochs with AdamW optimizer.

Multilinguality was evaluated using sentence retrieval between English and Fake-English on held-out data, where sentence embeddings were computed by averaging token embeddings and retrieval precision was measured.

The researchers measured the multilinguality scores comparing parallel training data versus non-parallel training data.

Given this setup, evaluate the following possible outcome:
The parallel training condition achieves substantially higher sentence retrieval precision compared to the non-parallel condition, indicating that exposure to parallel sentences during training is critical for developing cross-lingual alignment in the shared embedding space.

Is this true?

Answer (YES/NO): YES